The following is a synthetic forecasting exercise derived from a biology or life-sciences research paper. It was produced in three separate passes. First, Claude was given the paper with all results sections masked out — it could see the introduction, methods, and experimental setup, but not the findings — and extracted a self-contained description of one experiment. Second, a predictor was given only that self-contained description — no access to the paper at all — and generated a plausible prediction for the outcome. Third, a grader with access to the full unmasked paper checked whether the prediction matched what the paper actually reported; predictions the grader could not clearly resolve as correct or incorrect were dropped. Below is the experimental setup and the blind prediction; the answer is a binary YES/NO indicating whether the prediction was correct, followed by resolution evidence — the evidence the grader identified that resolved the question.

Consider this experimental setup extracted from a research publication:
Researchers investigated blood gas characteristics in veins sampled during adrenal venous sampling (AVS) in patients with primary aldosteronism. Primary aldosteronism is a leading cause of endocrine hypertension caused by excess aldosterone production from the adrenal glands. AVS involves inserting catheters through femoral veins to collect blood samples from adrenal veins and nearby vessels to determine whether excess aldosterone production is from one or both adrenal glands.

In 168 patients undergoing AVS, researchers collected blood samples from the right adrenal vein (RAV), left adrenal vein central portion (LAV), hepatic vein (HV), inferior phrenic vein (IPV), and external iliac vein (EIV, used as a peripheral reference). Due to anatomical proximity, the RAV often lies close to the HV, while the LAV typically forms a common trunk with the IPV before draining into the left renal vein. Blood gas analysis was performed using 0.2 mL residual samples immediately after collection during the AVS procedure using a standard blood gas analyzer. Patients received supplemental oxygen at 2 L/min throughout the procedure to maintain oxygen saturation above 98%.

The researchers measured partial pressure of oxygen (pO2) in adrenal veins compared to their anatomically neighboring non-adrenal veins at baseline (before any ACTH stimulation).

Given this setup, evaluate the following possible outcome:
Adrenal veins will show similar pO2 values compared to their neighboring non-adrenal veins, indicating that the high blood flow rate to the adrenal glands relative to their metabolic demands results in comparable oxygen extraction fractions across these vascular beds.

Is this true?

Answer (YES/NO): NO